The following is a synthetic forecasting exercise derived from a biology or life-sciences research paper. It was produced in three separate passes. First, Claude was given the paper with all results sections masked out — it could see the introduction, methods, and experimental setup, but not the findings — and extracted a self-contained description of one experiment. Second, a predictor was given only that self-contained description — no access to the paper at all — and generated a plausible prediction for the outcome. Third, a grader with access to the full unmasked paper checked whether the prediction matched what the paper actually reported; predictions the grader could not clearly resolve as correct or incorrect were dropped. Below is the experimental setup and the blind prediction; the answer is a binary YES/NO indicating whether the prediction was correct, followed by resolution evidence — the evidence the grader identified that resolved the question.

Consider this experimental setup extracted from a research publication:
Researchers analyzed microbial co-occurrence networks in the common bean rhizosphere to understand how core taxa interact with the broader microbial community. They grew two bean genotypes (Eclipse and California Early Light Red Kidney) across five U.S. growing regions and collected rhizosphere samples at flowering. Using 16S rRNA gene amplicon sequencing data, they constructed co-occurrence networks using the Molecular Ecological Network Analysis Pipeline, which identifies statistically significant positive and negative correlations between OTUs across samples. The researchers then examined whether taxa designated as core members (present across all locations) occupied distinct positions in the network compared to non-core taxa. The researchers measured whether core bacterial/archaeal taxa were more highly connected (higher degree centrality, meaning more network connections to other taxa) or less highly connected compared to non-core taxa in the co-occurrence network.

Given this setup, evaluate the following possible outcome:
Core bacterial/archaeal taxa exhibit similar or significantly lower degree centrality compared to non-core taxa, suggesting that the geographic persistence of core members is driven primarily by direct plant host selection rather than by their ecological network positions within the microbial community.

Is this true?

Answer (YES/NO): YES